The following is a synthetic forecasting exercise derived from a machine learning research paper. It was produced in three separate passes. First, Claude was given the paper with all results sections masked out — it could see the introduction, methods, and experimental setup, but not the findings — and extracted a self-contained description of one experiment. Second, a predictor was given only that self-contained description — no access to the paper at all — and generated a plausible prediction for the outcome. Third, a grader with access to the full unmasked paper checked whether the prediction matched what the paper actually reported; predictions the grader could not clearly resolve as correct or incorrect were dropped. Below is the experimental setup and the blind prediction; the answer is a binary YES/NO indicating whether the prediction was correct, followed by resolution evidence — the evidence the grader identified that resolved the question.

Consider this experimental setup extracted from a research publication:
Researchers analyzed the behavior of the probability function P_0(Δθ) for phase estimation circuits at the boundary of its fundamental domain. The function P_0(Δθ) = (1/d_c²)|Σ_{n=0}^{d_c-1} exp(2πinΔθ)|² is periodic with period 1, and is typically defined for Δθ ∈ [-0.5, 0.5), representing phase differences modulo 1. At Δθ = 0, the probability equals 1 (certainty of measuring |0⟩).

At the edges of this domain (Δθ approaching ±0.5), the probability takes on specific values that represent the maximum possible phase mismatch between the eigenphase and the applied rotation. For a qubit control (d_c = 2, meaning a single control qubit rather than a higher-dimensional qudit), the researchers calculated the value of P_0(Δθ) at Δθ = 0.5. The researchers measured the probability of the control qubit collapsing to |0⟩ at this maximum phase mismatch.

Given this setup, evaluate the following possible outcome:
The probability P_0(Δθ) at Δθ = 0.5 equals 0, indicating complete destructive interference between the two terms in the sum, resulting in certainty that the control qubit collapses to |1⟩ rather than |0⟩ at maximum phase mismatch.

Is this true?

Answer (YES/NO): YES